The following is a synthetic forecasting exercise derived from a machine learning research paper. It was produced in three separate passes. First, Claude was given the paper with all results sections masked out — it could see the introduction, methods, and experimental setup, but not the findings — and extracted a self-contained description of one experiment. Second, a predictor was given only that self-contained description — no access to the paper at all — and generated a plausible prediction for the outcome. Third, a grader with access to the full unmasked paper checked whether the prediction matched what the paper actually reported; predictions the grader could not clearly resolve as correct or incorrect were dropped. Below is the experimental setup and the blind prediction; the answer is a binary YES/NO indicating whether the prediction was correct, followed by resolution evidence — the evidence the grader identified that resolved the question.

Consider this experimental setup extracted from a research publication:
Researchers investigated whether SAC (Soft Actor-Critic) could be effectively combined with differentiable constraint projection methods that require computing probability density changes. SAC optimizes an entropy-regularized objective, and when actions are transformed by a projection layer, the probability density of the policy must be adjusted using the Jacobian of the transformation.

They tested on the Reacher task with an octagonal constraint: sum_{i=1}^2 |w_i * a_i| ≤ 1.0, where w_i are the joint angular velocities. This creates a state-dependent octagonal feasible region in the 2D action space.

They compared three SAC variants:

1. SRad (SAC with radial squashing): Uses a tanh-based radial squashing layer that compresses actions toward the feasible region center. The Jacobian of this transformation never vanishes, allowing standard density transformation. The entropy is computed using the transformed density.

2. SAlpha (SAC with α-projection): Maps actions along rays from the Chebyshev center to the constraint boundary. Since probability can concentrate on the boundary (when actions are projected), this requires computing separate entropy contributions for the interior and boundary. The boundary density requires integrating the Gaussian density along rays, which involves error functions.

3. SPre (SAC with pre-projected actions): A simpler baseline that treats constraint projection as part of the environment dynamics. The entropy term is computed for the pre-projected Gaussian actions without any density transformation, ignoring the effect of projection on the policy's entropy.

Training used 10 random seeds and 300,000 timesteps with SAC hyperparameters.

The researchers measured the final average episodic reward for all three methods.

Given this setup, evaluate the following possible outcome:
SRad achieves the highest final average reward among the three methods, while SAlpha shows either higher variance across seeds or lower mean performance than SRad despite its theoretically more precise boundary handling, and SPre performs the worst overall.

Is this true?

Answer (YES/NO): NO